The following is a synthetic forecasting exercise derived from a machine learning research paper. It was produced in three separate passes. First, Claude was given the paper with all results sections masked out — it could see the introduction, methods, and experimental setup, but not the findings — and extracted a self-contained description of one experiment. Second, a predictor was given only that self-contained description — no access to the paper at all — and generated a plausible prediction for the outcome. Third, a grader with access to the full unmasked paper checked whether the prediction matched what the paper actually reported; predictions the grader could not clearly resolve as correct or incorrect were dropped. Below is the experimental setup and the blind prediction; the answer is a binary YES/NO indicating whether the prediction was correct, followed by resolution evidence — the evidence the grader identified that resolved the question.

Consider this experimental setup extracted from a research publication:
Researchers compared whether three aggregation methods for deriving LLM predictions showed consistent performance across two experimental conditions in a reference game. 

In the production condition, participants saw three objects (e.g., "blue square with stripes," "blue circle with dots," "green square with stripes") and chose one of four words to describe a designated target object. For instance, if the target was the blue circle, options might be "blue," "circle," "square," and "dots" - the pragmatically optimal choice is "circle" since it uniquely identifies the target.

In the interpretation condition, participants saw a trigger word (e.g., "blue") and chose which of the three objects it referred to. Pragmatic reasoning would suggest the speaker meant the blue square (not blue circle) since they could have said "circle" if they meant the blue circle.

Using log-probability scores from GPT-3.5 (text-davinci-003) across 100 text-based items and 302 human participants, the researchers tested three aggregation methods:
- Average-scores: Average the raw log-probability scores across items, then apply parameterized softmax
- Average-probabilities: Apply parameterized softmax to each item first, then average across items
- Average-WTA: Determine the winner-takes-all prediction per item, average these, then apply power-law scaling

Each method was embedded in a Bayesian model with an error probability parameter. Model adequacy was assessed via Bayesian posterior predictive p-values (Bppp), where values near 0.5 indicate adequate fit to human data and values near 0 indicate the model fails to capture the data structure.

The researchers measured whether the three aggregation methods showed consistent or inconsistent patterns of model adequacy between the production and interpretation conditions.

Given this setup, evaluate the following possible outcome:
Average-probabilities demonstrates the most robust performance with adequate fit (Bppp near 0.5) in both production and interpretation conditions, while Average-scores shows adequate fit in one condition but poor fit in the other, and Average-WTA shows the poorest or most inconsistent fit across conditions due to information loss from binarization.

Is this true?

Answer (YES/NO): NO